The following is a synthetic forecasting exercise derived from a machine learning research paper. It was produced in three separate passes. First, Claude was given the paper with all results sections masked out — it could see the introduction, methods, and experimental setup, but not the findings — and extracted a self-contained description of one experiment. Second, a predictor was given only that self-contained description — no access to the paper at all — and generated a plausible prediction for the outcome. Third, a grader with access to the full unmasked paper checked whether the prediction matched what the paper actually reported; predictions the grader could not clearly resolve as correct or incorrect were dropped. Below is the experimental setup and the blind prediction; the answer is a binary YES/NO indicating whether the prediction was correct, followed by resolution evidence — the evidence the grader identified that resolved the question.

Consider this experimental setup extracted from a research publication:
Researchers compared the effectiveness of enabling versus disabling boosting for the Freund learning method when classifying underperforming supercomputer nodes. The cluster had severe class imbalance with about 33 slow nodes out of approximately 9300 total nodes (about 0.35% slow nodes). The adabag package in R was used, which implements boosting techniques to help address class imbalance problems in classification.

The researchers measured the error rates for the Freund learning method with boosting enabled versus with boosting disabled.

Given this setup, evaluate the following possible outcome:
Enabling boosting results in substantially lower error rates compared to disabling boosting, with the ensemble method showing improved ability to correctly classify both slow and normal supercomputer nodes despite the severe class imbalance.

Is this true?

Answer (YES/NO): NO